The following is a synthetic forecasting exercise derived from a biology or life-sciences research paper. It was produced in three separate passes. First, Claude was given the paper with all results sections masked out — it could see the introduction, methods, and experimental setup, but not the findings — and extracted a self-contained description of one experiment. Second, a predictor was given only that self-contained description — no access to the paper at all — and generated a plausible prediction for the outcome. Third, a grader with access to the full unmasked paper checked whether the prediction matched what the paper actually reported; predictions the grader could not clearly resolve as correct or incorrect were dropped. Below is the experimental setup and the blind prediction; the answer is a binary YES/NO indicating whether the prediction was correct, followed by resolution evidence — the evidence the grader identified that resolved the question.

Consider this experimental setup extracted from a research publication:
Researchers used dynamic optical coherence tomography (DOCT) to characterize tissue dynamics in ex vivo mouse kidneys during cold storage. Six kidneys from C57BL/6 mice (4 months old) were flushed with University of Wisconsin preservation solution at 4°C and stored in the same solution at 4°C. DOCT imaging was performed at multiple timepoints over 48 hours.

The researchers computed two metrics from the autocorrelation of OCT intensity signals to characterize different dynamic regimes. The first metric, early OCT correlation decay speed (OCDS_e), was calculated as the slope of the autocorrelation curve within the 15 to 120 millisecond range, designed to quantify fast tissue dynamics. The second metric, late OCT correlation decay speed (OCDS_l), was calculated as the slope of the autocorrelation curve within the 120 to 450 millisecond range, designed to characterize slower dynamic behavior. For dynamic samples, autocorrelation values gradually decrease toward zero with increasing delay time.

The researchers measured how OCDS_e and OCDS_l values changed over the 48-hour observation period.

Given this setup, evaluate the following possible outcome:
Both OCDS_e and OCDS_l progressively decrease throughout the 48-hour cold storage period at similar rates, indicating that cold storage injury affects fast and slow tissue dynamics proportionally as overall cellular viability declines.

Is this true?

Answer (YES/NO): NO